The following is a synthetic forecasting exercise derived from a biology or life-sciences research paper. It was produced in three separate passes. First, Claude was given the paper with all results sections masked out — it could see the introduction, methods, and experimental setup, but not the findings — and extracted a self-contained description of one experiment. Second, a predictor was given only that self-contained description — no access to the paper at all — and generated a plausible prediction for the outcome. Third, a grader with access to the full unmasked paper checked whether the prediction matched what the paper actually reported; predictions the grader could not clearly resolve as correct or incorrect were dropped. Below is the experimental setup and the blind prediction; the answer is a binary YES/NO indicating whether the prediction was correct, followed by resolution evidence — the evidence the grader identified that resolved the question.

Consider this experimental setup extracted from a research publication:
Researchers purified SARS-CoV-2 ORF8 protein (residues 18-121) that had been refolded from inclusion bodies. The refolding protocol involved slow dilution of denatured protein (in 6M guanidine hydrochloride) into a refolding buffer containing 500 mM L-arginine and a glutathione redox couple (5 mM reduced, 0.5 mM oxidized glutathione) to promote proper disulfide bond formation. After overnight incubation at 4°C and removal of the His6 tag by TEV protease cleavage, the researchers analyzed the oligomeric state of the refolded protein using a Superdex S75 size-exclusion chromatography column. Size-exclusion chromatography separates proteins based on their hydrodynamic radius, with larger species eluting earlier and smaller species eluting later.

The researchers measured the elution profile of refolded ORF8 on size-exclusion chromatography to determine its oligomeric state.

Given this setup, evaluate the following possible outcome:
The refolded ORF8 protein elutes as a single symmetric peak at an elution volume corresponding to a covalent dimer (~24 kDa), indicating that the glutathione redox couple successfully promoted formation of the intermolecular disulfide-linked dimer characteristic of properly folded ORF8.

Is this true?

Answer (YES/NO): NO